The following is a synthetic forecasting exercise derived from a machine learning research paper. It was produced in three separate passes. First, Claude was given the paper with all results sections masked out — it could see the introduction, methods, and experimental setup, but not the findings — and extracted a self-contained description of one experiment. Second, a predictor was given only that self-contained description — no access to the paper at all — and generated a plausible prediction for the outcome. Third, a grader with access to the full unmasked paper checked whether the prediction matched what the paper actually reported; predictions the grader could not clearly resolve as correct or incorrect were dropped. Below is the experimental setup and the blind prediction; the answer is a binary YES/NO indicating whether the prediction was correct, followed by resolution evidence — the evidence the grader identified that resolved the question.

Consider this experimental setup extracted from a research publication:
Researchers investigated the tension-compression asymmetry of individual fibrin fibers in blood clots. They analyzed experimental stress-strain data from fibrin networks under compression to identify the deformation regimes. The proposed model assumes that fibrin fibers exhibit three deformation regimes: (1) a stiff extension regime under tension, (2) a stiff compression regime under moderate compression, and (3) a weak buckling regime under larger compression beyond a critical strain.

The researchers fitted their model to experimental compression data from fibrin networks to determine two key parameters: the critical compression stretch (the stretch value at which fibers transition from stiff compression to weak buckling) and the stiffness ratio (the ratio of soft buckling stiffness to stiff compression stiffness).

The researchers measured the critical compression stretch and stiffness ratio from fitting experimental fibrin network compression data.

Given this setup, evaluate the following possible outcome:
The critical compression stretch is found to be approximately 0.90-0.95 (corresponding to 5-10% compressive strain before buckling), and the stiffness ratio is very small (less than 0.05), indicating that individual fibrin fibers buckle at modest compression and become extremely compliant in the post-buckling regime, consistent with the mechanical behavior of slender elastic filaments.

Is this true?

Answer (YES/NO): NO